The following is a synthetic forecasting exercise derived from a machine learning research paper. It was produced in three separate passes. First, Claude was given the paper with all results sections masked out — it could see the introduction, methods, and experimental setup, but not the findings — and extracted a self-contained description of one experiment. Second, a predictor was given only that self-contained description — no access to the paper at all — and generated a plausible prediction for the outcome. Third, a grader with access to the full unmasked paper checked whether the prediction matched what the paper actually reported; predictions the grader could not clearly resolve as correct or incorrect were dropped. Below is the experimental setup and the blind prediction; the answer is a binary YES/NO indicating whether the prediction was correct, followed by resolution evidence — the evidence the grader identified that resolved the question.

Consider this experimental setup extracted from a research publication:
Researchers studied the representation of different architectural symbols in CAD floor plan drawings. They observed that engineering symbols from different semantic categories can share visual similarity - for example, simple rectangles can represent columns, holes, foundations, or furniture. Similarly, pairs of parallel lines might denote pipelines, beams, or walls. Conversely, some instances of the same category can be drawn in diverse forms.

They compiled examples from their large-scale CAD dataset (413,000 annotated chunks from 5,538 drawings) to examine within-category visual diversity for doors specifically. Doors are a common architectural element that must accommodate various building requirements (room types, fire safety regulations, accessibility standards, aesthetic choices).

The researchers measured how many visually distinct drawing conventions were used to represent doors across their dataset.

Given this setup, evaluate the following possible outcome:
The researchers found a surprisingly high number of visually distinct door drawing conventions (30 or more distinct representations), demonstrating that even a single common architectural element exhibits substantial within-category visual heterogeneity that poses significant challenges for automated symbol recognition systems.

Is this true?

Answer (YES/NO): NO